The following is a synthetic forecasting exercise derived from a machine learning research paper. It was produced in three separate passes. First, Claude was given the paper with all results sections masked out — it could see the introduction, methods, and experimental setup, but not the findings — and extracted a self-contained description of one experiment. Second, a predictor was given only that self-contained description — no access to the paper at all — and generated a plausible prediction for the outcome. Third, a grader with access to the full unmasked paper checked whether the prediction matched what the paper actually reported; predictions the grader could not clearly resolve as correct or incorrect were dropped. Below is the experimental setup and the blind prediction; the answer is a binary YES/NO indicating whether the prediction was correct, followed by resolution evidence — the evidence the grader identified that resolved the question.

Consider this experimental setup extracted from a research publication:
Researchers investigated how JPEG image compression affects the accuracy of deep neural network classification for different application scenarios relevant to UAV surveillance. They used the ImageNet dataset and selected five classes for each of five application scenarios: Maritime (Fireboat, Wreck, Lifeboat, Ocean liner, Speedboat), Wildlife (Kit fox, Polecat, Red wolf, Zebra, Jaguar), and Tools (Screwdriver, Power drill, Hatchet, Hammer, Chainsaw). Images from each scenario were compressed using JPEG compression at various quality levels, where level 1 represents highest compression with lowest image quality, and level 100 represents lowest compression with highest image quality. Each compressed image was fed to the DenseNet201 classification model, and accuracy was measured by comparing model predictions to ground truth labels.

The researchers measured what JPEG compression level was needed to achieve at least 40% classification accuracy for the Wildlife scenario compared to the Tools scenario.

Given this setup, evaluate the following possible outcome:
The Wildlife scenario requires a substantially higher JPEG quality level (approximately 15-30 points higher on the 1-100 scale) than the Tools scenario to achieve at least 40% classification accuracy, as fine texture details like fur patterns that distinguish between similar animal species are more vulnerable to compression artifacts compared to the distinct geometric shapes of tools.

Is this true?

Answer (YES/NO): NO